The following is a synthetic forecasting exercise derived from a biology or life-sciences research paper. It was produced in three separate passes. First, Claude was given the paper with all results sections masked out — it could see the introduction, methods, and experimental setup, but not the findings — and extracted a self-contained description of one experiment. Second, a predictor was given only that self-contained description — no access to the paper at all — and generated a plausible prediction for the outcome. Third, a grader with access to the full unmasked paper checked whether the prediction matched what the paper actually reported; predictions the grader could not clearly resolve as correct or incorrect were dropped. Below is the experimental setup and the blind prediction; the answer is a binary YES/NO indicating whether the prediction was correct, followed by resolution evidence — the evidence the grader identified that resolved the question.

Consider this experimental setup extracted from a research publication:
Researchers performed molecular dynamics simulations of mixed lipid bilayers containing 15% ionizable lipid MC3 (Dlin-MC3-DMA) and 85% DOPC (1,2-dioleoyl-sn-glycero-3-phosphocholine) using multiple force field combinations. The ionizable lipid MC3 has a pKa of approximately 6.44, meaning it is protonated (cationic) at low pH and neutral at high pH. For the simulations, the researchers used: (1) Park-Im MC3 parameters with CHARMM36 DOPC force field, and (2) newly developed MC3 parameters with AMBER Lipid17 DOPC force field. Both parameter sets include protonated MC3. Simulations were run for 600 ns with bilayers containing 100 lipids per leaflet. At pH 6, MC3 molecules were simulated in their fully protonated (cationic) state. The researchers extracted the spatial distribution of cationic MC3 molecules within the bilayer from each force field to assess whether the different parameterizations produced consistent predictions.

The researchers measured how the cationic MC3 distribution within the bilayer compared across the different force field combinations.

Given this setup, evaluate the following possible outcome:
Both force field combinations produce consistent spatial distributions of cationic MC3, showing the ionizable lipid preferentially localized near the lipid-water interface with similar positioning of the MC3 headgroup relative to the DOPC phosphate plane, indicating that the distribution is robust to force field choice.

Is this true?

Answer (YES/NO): YES